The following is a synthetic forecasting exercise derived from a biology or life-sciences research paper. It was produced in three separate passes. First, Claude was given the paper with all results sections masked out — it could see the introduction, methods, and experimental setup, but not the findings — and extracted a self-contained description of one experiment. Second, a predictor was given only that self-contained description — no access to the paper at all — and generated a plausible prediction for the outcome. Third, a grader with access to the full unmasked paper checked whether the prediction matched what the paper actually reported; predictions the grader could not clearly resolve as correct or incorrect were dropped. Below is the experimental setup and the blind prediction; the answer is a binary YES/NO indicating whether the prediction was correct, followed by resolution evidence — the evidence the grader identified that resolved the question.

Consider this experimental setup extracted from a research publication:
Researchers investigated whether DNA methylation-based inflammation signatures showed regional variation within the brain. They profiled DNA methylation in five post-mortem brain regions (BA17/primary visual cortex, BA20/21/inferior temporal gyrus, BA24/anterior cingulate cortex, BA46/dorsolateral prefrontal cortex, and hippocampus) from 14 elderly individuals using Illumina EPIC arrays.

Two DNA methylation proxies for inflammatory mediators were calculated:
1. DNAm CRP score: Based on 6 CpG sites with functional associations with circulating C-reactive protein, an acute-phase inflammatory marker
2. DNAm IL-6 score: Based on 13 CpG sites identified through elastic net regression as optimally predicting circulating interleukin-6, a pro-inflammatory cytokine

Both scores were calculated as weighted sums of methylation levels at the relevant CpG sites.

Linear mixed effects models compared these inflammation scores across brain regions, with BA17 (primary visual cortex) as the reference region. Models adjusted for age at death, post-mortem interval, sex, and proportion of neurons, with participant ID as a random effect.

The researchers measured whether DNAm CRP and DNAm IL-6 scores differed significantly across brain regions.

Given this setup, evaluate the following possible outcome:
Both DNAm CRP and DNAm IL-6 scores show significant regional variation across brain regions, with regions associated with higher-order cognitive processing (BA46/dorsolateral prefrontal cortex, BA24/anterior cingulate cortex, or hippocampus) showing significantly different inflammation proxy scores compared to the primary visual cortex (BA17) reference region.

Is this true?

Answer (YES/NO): NO